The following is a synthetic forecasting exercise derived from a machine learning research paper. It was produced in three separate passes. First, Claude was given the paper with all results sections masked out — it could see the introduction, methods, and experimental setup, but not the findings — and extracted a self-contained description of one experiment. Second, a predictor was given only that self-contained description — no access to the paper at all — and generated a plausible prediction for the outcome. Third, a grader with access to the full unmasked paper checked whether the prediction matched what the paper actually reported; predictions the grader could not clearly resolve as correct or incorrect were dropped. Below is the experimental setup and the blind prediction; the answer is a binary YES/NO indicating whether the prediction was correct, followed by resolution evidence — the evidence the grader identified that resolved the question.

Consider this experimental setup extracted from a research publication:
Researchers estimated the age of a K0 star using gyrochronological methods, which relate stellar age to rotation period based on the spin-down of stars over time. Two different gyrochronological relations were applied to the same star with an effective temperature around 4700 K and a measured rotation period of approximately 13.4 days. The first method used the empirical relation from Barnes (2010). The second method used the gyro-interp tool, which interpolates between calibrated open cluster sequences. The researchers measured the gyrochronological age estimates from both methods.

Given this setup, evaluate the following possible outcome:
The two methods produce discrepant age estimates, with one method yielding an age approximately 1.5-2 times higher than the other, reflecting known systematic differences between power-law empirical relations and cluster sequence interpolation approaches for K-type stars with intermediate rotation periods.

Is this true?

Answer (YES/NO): YES